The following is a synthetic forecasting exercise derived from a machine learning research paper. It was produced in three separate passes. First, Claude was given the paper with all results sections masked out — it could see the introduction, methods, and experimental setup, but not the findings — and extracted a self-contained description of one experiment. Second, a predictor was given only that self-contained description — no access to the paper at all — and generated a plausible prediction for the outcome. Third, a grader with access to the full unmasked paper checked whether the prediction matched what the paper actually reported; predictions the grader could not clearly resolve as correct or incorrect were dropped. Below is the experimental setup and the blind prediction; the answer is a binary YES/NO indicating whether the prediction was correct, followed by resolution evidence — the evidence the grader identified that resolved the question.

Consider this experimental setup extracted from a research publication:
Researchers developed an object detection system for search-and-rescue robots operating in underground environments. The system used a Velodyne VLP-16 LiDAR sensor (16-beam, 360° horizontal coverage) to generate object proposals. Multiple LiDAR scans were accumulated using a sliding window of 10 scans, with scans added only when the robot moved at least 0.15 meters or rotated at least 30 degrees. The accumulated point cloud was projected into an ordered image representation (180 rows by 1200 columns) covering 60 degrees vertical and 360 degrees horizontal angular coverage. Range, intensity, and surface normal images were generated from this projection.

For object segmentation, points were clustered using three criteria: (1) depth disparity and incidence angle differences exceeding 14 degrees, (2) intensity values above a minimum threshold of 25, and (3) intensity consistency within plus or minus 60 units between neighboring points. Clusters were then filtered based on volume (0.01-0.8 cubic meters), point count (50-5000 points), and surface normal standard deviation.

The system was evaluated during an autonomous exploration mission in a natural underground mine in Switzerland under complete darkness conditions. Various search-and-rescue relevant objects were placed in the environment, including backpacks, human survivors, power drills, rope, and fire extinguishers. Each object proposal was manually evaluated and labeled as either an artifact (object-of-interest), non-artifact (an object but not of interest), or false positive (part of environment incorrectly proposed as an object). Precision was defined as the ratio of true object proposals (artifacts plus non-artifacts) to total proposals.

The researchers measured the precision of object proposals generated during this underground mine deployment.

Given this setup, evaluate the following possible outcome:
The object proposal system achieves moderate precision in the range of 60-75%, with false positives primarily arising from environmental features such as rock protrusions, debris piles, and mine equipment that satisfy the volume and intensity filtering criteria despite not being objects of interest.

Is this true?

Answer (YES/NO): NO